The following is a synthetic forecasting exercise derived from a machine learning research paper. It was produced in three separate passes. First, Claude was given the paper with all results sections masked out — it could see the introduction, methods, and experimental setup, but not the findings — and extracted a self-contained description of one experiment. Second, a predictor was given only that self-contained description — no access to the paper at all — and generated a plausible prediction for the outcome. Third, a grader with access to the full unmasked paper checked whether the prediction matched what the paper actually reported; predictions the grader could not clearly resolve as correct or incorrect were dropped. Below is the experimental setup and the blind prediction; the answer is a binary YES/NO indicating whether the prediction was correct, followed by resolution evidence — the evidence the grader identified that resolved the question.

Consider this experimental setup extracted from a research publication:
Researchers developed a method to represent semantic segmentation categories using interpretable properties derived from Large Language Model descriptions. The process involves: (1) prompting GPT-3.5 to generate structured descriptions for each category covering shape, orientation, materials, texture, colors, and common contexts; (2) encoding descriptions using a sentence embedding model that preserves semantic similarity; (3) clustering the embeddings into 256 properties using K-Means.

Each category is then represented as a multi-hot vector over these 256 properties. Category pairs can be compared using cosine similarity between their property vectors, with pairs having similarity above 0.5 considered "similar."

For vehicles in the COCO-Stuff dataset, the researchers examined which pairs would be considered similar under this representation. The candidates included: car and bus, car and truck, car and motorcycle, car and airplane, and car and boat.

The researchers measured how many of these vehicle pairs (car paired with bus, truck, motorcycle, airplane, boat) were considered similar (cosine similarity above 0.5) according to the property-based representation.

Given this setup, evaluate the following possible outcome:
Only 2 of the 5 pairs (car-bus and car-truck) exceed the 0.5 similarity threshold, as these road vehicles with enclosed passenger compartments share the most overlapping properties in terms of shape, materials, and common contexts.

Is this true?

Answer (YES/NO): NO